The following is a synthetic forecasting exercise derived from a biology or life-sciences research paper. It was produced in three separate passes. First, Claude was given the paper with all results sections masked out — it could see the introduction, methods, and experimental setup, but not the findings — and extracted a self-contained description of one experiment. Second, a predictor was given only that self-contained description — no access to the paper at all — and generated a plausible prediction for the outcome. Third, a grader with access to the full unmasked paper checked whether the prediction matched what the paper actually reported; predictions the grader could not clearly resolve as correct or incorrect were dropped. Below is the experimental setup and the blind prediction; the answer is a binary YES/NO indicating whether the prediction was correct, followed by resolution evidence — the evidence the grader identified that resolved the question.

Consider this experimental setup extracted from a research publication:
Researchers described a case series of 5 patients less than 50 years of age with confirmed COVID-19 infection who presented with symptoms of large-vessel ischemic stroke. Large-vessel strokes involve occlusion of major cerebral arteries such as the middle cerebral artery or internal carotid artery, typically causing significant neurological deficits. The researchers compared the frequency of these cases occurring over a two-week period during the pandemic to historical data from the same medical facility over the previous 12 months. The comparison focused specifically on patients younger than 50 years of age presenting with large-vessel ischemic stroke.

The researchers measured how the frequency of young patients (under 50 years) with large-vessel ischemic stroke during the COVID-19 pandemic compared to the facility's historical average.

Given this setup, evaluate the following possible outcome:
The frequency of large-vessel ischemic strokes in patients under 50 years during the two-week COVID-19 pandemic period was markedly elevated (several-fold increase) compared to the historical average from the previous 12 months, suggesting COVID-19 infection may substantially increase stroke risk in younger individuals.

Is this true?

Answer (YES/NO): YES